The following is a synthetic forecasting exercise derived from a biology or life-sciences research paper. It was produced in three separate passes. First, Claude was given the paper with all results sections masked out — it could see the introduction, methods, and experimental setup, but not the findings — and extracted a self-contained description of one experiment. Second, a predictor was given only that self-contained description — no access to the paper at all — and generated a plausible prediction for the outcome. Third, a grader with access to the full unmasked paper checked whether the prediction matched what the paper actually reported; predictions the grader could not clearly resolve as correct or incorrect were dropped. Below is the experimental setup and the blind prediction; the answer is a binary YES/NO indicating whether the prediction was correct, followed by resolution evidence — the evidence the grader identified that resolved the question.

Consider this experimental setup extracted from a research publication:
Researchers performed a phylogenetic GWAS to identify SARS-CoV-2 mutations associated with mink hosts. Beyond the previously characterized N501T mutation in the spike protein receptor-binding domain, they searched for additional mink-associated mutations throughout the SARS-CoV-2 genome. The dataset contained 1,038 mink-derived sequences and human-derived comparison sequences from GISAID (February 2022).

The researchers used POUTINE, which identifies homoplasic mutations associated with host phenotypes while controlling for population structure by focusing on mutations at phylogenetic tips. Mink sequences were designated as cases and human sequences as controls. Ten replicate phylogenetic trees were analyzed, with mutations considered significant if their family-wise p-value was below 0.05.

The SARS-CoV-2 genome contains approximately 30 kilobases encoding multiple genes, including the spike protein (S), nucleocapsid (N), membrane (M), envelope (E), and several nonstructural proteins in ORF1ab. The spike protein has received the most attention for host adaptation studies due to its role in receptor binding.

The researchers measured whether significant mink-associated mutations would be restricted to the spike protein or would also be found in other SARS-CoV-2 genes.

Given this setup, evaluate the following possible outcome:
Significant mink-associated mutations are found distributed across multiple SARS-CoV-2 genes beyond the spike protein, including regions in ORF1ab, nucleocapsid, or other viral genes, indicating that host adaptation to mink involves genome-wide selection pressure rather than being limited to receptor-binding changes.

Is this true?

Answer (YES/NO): YES